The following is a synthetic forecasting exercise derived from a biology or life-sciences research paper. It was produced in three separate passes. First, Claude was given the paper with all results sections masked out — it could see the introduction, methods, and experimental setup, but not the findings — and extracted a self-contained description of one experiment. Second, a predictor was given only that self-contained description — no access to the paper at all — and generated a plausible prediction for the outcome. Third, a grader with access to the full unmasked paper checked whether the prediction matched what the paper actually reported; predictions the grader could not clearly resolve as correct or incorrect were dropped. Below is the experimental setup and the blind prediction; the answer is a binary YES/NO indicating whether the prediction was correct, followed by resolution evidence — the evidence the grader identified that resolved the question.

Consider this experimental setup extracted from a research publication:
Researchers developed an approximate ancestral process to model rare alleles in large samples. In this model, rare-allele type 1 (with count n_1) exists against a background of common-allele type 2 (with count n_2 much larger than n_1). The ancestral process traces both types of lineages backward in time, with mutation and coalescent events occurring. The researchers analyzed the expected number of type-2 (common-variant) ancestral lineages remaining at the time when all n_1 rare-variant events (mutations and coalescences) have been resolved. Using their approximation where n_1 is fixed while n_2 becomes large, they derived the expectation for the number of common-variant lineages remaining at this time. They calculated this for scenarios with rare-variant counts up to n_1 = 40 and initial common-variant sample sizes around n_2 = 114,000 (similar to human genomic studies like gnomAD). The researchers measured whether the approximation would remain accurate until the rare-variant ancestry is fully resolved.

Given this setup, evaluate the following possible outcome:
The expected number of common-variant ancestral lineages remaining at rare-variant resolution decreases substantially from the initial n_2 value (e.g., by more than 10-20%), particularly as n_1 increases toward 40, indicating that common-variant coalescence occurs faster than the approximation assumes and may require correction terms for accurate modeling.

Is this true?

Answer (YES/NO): NO